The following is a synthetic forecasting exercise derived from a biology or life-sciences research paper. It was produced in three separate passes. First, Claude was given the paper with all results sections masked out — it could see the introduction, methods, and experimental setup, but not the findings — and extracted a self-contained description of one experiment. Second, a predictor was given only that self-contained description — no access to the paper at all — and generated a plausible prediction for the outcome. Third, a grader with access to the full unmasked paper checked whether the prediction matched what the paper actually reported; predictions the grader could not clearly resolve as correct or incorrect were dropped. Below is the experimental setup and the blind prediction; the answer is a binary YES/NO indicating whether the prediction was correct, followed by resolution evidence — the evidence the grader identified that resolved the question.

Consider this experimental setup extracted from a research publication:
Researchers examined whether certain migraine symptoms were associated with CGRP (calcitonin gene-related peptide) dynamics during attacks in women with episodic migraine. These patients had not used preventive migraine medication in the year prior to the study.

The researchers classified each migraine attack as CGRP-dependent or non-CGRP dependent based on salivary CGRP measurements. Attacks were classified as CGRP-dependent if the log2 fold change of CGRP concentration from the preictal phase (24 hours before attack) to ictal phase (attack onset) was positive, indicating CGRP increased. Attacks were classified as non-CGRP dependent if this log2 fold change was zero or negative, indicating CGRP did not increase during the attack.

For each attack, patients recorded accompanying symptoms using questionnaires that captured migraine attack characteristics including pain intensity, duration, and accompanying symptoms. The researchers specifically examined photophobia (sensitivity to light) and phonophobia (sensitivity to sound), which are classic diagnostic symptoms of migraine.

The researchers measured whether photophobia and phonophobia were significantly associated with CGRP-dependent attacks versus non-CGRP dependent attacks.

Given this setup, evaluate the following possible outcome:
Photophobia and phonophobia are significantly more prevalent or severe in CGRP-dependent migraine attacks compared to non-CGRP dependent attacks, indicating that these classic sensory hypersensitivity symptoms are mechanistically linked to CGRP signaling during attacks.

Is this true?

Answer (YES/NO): YES